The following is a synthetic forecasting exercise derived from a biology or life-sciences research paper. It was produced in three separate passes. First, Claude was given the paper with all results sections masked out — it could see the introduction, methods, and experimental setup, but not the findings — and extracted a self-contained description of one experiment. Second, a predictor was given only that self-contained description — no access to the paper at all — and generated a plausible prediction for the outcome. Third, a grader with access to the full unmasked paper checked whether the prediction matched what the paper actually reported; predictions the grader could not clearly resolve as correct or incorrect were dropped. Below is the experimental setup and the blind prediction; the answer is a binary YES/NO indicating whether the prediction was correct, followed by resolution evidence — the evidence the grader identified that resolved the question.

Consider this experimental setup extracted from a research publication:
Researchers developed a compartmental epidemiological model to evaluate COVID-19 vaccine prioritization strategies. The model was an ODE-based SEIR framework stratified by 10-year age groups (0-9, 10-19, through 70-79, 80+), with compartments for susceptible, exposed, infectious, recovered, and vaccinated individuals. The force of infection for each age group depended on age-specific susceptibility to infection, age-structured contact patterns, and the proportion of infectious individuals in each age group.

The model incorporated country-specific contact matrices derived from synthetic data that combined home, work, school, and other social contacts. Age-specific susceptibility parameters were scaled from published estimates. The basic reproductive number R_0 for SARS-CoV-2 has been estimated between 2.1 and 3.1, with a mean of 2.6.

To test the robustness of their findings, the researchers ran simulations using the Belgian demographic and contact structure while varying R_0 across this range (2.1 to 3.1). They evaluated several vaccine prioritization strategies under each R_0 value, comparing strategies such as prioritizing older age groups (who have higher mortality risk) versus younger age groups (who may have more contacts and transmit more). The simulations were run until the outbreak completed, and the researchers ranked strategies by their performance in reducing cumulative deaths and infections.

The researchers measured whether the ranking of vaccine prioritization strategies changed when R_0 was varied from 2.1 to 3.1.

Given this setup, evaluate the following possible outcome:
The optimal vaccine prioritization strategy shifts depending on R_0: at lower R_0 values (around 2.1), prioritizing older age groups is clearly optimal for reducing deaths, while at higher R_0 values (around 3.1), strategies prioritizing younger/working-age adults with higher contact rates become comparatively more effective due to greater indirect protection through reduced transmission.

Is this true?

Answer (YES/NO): NO